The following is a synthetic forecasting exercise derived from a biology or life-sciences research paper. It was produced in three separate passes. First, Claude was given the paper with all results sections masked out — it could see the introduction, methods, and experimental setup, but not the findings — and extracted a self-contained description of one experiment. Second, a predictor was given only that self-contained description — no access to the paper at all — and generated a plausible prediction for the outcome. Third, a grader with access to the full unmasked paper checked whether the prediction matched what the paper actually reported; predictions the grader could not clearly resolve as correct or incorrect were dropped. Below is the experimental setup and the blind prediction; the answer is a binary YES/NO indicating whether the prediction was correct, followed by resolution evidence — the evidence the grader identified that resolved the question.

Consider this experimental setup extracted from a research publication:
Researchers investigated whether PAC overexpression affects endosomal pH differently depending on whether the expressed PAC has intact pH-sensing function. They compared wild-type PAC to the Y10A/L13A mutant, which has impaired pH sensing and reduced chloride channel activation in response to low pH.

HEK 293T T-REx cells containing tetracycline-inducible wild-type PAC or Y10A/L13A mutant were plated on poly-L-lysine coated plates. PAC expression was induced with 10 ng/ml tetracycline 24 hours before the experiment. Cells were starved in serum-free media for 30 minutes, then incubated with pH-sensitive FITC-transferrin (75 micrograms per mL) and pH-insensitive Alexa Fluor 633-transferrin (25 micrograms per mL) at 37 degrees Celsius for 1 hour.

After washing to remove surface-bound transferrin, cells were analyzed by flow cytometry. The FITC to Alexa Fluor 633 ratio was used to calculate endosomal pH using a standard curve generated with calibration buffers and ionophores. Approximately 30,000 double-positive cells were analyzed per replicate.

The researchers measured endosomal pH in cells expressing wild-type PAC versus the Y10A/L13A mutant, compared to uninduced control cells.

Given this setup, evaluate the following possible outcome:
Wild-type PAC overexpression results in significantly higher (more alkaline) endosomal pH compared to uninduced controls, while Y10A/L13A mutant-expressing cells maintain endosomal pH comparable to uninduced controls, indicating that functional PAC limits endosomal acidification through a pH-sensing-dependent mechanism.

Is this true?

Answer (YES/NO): NO